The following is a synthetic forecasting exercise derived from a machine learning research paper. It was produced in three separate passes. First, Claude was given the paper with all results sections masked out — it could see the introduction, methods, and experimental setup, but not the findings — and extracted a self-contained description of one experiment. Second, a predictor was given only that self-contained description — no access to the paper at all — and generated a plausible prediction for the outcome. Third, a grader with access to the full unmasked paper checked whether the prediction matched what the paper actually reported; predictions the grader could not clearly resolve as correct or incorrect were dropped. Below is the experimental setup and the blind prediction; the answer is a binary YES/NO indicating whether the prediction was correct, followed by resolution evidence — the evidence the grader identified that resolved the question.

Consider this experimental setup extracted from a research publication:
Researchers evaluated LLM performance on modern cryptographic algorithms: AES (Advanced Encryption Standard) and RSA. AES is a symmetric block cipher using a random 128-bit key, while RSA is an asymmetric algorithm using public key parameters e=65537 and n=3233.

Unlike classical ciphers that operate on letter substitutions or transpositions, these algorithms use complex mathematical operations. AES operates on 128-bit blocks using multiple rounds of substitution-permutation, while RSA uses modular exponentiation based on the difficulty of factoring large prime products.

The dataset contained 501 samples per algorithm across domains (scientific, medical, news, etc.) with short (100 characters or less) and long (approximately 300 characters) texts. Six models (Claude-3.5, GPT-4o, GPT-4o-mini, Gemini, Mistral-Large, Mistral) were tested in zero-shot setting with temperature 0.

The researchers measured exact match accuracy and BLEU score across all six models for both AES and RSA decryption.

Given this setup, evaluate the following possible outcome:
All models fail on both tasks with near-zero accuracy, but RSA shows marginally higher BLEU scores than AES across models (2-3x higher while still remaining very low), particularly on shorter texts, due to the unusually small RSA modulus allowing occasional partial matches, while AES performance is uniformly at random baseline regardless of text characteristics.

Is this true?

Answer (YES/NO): NO